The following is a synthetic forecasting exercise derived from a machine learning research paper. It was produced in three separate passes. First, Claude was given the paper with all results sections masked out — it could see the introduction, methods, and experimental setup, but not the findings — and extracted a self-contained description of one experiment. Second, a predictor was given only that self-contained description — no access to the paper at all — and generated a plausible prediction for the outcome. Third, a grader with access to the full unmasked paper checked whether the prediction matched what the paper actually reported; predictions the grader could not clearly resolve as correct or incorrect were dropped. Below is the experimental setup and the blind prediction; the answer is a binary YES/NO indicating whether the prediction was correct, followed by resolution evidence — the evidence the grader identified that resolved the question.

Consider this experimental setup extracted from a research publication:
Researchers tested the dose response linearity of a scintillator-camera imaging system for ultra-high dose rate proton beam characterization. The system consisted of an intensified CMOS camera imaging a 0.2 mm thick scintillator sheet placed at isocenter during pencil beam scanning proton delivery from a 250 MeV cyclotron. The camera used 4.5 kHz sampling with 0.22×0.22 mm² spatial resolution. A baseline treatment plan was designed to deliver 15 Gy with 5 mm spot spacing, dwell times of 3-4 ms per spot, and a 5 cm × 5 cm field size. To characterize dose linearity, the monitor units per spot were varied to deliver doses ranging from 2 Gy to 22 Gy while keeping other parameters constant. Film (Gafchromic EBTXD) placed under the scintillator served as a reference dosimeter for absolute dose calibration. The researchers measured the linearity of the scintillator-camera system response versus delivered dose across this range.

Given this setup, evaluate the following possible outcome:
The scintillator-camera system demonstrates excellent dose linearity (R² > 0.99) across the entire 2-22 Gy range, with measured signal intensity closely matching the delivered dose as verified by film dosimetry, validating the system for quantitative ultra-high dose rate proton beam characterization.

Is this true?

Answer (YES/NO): NO